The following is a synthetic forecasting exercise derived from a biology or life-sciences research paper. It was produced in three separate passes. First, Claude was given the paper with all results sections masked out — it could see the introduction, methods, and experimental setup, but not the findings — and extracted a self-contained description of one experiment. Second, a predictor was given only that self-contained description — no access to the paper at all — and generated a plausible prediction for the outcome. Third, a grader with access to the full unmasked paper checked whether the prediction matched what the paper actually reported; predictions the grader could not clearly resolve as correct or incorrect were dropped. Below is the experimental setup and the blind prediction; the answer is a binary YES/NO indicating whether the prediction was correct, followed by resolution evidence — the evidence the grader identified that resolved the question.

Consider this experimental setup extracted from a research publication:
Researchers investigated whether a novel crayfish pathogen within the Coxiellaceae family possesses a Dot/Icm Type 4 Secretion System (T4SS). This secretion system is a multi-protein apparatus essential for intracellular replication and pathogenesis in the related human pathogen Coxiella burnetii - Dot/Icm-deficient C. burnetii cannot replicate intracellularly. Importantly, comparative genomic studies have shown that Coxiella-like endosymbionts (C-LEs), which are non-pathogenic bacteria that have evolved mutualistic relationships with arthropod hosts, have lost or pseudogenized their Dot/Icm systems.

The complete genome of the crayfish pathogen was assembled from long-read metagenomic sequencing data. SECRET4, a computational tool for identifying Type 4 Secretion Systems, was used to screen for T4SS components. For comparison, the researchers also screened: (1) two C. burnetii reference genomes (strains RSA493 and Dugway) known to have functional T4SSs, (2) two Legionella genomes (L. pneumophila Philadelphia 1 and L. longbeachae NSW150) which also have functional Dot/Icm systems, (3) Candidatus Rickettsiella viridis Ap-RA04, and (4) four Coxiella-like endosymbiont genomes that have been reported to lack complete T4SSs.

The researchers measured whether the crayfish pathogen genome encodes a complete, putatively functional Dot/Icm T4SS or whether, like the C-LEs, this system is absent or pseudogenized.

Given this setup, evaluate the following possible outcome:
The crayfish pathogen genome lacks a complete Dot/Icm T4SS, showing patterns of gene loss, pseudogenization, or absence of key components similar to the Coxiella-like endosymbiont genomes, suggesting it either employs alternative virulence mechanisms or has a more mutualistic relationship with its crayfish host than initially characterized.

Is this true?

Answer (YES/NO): NO